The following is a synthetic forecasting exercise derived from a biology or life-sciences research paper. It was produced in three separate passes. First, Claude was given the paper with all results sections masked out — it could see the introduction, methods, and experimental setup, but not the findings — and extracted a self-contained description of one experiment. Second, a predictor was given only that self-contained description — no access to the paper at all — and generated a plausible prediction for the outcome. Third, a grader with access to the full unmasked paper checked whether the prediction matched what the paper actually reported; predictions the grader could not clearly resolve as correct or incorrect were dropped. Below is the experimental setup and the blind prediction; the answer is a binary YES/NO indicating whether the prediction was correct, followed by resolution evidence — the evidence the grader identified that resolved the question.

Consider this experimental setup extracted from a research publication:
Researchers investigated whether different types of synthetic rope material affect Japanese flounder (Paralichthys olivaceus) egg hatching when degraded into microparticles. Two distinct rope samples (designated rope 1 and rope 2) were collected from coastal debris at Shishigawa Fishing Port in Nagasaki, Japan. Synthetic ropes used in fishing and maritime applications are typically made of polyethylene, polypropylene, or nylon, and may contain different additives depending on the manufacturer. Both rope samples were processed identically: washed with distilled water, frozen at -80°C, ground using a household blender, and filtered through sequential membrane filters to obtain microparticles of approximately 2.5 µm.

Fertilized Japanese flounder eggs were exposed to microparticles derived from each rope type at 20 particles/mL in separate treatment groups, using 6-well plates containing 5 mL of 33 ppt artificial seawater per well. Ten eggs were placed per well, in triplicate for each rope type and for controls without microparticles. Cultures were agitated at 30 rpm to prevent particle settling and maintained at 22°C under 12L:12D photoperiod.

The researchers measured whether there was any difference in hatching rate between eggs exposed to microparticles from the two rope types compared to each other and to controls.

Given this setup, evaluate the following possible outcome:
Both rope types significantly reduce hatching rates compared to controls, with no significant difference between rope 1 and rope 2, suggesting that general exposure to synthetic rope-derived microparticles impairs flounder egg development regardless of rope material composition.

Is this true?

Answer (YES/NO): NO